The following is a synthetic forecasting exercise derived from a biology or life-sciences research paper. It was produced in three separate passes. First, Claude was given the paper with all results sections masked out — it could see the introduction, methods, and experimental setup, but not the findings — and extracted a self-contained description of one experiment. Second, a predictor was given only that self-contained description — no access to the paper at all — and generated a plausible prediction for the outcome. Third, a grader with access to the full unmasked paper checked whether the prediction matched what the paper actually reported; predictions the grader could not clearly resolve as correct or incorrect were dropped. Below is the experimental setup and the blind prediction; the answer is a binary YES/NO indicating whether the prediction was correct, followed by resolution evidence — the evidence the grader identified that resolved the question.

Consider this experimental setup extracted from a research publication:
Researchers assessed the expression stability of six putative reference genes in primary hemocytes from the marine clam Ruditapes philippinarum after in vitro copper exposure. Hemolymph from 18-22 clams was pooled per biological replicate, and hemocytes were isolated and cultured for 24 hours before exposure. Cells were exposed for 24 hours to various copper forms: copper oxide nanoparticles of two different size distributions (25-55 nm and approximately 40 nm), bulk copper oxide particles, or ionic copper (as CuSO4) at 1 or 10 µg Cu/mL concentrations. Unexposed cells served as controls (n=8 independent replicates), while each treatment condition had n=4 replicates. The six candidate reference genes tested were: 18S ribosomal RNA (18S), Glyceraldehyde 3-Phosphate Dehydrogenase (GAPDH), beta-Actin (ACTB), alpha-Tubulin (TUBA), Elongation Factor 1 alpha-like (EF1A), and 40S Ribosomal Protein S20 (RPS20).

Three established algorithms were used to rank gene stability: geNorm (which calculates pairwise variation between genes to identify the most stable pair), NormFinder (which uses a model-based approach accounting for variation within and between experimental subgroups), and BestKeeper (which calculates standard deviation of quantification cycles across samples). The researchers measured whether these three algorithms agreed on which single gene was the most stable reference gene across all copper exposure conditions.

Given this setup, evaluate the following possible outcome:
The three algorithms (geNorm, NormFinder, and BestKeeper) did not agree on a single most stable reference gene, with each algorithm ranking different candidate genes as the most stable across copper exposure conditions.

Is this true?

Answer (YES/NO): YES